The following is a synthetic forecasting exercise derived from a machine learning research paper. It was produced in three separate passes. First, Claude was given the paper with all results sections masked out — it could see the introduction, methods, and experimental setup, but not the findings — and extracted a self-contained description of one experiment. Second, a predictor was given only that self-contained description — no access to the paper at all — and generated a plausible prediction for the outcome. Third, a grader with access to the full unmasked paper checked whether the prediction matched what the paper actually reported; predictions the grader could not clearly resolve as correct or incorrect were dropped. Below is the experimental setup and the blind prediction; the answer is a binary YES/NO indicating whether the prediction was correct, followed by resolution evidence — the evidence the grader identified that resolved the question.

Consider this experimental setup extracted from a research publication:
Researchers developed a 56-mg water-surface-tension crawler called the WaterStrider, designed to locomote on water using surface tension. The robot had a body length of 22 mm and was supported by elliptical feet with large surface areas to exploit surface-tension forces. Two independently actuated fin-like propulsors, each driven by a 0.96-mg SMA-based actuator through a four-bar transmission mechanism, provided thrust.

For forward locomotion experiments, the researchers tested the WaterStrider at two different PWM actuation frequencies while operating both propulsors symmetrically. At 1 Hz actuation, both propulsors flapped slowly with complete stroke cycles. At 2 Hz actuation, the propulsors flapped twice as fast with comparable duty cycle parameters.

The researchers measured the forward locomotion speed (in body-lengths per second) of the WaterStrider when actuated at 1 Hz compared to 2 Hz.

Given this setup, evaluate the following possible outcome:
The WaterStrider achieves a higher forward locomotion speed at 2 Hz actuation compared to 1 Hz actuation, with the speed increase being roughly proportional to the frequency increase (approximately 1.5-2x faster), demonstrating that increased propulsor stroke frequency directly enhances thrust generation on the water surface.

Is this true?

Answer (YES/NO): NO